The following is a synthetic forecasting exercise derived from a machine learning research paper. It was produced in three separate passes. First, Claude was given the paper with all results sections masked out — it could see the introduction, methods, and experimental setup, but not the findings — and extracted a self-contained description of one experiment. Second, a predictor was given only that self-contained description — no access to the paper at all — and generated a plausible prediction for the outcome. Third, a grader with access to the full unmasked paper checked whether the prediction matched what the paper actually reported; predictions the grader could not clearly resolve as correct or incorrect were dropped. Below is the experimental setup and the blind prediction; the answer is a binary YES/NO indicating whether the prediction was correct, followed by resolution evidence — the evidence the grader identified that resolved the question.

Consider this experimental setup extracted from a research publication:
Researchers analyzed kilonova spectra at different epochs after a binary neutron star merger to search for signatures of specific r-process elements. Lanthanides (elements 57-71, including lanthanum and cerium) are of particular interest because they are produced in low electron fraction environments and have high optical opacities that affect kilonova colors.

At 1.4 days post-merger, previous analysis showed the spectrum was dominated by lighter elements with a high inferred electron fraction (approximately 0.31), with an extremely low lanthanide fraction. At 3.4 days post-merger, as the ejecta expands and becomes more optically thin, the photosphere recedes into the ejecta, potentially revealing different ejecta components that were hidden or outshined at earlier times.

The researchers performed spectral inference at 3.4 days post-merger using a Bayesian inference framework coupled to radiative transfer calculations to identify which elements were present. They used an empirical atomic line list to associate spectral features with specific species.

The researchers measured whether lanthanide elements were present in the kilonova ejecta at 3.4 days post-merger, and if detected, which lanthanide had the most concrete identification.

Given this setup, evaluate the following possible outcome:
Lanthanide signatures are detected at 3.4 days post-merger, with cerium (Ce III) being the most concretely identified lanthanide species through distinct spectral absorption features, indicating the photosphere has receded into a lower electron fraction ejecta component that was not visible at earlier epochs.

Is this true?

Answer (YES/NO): NO